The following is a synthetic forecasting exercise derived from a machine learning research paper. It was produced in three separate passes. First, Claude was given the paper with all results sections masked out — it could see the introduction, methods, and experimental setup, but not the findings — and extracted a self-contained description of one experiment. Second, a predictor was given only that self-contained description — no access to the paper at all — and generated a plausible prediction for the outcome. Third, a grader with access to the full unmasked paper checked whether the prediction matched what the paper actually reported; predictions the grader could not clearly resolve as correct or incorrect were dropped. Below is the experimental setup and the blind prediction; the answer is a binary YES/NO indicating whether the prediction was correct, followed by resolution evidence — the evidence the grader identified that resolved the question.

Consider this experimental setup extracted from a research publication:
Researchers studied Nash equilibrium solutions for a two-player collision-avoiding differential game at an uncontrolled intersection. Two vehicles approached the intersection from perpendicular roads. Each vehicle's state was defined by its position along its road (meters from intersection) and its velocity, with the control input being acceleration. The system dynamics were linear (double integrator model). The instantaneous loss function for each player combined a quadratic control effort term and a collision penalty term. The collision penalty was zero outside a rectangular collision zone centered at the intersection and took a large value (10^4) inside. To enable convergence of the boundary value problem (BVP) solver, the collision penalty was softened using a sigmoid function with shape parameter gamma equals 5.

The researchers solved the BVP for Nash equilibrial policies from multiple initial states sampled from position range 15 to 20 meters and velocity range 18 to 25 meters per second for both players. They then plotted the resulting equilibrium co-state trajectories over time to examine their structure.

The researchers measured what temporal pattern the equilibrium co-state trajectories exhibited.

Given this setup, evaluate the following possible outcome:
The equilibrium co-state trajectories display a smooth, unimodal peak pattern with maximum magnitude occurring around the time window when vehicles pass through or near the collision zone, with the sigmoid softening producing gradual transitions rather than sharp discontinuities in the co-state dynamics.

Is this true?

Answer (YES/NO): NO